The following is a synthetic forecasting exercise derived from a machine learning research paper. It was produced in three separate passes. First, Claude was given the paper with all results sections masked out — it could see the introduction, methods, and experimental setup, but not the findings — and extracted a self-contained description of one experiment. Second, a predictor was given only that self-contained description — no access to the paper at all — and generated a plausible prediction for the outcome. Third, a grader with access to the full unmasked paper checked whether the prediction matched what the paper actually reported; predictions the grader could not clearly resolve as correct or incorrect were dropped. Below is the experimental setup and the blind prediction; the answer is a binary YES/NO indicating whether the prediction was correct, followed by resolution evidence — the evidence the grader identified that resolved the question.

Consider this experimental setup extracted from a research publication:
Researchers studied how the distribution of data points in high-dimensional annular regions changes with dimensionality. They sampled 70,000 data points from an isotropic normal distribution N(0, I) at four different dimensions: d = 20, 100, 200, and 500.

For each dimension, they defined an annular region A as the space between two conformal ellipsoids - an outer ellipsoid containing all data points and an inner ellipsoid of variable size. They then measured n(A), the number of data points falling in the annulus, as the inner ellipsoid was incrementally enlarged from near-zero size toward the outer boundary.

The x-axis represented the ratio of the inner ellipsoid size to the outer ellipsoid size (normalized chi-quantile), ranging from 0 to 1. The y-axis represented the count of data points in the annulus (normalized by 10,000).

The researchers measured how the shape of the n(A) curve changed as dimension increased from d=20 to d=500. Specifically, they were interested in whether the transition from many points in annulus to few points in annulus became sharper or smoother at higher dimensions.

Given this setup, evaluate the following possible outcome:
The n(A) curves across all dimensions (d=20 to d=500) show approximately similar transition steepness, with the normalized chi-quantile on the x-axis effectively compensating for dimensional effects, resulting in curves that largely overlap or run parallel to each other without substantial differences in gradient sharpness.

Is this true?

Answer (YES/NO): NO